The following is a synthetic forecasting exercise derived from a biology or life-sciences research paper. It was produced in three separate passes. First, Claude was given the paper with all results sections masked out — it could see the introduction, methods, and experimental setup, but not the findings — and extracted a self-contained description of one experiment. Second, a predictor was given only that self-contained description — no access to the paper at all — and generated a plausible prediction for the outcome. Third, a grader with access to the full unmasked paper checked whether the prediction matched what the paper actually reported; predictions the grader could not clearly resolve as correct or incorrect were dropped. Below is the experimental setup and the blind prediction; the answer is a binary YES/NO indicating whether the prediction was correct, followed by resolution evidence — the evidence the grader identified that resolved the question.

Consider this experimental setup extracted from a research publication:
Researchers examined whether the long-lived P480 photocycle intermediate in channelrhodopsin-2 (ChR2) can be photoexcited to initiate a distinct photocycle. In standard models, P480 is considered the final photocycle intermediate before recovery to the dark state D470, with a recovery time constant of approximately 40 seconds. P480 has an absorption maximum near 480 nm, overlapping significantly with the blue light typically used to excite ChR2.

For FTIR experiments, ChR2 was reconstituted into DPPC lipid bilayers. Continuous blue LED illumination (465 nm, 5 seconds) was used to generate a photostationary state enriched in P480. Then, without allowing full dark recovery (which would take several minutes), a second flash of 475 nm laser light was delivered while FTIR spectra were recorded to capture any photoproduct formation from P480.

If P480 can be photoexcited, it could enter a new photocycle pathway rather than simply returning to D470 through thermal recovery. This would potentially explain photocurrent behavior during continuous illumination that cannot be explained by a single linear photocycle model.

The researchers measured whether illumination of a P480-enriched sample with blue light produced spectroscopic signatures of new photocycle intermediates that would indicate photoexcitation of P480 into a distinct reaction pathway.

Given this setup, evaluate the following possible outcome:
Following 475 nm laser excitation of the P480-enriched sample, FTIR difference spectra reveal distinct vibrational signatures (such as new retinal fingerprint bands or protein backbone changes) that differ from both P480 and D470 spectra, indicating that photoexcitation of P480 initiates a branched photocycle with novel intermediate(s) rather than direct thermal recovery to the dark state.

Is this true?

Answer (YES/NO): YES